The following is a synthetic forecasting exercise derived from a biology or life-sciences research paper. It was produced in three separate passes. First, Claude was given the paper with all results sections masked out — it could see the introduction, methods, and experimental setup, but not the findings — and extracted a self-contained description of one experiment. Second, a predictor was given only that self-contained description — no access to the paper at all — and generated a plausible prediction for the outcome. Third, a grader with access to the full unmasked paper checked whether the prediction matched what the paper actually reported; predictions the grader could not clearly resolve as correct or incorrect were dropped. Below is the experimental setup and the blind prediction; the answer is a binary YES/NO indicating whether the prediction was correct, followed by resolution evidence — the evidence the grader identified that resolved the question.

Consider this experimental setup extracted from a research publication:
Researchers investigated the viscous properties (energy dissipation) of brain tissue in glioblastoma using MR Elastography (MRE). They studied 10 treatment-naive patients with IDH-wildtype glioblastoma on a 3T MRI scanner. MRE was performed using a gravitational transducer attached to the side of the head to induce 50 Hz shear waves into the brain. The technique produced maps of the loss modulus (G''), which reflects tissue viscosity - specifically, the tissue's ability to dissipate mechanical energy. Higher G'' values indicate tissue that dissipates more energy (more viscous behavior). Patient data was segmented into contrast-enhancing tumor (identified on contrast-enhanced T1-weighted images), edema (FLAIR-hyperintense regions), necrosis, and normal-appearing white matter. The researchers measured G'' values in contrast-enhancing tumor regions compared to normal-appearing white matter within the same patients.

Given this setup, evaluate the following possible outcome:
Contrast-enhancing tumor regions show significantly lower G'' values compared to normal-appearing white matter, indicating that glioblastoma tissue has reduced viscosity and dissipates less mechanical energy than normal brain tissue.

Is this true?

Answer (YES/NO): YES